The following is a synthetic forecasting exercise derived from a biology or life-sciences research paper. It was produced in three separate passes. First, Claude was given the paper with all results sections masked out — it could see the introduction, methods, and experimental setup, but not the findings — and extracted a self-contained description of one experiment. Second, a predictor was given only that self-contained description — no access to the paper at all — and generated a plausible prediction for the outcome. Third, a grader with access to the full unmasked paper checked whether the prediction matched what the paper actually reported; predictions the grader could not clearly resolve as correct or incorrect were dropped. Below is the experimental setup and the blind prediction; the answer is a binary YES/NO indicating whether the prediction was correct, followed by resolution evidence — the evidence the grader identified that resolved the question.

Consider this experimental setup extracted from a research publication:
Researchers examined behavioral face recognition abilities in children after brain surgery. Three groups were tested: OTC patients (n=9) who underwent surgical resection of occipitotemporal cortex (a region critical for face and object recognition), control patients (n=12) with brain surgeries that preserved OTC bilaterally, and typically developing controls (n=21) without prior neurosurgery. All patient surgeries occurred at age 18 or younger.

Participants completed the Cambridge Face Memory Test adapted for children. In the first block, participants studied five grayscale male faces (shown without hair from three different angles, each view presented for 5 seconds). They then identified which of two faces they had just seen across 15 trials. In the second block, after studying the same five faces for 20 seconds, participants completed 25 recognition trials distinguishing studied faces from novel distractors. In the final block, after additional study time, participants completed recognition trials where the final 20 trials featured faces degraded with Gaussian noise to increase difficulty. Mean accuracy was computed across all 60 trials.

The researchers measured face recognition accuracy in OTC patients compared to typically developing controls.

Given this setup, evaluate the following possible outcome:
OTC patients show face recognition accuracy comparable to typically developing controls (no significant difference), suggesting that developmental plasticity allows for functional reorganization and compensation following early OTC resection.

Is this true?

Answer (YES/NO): NO